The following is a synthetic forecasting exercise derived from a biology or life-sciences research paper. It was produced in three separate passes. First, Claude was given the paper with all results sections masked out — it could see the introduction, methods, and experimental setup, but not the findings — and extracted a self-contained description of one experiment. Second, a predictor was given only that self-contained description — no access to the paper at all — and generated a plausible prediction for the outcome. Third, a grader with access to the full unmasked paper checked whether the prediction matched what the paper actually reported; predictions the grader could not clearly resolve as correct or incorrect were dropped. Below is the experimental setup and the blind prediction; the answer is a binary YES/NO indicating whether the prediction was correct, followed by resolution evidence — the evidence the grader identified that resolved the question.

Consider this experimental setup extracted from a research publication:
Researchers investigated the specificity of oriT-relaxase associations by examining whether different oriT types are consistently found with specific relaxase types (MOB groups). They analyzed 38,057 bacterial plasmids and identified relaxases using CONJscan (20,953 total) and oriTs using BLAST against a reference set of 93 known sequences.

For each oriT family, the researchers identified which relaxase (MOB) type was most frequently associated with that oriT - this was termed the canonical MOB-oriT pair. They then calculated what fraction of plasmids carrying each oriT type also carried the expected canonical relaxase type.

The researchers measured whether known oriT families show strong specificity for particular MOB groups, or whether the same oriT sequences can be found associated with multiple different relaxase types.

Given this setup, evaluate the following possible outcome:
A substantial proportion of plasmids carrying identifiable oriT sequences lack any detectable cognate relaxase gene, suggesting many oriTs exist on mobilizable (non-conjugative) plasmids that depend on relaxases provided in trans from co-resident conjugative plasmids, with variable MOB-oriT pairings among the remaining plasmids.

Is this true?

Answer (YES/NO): NO